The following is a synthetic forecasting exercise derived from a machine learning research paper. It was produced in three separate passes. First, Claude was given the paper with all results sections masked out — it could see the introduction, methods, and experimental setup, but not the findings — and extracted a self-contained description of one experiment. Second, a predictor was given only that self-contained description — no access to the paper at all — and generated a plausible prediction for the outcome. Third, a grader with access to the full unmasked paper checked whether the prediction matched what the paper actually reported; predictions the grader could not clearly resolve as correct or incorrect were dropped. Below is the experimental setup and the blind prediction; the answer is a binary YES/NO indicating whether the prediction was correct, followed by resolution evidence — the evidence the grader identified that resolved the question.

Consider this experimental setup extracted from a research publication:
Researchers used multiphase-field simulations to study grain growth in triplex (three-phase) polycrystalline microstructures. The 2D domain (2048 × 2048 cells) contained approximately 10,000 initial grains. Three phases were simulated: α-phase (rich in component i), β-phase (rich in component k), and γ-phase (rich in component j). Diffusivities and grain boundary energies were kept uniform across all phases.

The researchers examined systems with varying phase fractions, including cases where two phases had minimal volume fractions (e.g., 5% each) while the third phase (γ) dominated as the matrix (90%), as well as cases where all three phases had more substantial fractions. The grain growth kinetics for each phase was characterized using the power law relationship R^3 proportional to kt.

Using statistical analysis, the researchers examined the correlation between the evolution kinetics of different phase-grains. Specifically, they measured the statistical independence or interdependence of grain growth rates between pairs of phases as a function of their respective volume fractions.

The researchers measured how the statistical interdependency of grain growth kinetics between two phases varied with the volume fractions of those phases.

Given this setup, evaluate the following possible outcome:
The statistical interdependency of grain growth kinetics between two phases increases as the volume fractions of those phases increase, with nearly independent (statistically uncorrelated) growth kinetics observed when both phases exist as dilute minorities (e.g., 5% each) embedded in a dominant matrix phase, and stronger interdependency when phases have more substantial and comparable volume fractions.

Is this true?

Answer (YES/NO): YES